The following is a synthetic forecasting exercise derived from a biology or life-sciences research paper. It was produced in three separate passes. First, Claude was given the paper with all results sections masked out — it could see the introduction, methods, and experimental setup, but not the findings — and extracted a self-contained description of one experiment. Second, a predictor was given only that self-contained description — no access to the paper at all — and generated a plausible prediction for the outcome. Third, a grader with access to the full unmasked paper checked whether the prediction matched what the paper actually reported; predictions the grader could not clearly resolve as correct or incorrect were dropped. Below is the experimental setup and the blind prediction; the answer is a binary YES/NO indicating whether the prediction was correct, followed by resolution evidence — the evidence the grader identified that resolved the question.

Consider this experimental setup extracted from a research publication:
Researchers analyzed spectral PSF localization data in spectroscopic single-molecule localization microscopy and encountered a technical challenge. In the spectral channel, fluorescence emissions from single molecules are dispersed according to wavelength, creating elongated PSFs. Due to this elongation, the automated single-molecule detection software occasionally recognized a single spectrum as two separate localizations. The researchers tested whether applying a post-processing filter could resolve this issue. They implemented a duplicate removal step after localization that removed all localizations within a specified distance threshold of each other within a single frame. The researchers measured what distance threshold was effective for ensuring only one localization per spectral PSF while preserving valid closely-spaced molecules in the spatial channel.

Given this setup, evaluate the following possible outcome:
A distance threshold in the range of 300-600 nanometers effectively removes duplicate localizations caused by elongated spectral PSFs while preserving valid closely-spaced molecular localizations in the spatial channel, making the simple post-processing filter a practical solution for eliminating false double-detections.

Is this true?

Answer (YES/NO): YES